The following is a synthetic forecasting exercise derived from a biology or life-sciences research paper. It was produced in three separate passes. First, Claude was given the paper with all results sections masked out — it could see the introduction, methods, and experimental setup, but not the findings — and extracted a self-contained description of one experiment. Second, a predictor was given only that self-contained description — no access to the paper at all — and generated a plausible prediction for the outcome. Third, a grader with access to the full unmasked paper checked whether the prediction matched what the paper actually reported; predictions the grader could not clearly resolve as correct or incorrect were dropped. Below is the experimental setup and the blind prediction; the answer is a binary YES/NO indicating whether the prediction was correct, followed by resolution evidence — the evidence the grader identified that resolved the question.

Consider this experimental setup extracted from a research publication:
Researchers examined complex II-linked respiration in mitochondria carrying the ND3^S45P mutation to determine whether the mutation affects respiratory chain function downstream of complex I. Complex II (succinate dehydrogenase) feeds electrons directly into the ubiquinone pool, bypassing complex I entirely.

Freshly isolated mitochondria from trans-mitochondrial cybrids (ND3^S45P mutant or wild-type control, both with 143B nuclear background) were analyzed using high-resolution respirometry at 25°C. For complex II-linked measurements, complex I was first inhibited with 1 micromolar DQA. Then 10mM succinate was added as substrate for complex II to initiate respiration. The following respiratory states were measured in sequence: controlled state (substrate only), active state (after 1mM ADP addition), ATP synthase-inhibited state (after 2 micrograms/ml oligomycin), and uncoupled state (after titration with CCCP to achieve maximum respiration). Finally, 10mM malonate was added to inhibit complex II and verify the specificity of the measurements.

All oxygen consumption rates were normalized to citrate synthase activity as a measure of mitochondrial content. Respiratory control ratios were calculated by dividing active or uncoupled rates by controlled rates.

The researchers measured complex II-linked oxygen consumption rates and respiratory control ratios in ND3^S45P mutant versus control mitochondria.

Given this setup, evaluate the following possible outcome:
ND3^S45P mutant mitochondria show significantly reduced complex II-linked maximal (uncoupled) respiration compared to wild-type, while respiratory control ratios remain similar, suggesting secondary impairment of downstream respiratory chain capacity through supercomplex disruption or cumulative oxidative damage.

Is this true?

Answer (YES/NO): NO